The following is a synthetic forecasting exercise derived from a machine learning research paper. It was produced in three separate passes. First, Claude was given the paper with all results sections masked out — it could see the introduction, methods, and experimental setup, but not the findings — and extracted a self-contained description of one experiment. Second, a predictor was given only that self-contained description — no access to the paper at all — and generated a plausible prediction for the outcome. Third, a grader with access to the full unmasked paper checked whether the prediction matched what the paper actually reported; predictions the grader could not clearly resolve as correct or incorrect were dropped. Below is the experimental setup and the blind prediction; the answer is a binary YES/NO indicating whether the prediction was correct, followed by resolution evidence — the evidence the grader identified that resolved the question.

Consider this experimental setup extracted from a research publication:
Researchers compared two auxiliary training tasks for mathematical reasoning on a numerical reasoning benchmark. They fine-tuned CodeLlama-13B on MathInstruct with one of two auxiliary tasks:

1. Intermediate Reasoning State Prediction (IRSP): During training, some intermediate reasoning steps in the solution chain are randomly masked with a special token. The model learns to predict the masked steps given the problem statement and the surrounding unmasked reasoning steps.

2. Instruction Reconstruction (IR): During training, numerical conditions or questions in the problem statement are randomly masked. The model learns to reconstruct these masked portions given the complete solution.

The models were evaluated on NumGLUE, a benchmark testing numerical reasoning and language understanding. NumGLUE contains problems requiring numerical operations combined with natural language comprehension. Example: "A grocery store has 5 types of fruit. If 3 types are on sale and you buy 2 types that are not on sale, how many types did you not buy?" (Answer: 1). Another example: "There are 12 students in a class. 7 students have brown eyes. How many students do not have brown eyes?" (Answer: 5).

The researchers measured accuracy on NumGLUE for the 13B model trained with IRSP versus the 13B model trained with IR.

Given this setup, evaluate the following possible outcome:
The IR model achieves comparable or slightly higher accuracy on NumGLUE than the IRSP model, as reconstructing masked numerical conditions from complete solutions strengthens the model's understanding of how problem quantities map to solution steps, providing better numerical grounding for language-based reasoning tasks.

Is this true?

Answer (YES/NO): NO